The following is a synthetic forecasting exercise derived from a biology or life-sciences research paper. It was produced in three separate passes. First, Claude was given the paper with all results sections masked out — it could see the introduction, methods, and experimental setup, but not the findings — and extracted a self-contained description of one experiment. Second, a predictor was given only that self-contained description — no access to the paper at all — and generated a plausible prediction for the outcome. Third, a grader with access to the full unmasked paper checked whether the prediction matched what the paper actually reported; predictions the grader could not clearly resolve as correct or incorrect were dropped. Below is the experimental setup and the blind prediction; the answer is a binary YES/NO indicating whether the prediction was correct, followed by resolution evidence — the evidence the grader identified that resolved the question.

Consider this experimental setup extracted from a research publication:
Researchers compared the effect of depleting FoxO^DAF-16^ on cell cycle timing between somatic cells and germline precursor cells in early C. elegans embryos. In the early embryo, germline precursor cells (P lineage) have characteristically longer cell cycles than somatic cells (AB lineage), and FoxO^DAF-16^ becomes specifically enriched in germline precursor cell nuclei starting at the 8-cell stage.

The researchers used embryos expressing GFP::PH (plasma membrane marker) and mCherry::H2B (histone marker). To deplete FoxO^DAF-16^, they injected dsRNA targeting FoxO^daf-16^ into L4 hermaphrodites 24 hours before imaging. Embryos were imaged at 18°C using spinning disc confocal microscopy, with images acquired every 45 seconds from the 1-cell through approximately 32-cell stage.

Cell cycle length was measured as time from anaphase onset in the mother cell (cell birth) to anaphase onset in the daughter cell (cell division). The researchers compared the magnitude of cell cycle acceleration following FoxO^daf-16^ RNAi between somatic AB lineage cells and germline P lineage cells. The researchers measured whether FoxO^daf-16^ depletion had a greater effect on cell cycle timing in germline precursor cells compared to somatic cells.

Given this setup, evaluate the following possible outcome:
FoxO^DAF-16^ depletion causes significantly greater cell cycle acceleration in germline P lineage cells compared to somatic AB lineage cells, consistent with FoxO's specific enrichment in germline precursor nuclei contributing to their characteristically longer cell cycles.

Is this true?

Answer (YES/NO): YES